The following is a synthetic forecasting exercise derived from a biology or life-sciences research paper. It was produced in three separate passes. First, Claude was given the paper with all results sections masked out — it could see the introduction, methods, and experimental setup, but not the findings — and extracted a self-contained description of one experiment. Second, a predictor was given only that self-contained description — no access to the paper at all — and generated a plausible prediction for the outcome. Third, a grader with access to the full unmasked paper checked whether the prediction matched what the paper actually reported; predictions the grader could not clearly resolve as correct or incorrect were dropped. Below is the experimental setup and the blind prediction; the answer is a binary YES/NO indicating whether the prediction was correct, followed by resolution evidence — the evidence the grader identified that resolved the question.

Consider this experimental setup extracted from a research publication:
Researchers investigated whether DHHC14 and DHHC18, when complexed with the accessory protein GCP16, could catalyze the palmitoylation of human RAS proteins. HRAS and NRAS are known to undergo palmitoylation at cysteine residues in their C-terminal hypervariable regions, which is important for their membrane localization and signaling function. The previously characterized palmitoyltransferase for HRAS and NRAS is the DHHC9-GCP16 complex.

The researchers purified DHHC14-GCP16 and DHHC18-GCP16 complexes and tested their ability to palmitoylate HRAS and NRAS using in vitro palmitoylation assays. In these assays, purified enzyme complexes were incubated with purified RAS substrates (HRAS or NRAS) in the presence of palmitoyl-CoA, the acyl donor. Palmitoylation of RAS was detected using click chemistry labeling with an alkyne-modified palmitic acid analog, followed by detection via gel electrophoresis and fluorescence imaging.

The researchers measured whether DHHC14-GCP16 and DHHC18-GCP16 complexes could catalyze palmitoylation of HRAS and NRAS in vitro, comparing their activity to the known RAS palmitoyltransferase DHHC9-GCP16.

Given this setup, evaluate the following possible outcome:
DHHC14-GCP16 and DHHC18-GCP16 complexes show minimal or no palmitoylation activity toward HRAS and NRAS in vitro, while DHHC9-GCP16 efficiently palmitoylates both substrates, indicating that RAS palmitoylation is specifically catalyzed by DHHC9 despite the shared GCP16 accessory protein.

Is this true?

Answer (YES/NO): NO